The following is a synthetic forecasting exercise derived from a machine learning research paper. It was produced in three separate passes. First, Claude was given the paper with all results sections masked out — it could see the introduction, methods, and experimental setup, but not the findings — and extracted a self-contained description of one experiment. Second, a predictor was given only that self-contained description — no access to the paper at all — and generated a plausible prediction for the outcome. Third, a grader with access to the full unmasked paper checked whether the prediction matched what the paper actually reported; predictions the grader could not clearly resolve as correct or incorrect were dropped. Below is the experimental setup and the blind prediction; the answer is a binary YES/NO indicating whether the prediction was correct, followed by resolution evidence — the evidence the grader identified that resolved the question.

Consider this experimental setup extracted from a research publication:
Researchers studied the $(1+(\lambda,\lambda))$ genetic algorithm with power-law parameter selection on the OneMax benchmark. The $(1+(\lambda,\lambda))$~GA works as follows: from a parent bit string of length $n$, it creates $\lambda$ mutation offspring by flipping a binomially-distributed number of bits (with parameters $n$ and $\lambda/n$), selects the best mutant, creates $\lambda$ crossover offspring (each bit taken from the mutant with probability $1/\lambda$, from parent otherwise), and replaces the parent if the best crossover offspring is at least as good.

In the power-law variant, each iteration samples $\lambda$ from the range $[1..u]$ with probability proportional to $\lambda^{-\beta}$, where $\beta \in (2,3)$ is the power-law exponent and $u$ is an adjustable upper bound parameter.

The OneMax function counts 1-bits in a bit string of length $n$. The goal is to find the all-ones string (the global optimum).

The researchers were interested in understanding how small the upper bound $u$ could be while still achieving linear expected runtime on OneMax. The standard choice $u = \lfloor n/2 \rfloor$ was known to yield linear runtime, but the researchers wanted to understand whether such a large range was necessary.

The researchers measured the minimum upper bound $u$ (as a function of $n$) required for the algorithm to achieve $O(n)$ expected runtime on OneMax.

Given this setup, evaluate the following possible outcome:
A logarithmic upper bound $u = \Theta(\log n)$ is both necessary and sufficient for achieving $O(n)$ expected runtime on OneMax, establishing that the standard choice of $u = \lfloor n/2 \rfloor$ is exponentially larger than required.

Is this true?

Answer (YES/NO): NO